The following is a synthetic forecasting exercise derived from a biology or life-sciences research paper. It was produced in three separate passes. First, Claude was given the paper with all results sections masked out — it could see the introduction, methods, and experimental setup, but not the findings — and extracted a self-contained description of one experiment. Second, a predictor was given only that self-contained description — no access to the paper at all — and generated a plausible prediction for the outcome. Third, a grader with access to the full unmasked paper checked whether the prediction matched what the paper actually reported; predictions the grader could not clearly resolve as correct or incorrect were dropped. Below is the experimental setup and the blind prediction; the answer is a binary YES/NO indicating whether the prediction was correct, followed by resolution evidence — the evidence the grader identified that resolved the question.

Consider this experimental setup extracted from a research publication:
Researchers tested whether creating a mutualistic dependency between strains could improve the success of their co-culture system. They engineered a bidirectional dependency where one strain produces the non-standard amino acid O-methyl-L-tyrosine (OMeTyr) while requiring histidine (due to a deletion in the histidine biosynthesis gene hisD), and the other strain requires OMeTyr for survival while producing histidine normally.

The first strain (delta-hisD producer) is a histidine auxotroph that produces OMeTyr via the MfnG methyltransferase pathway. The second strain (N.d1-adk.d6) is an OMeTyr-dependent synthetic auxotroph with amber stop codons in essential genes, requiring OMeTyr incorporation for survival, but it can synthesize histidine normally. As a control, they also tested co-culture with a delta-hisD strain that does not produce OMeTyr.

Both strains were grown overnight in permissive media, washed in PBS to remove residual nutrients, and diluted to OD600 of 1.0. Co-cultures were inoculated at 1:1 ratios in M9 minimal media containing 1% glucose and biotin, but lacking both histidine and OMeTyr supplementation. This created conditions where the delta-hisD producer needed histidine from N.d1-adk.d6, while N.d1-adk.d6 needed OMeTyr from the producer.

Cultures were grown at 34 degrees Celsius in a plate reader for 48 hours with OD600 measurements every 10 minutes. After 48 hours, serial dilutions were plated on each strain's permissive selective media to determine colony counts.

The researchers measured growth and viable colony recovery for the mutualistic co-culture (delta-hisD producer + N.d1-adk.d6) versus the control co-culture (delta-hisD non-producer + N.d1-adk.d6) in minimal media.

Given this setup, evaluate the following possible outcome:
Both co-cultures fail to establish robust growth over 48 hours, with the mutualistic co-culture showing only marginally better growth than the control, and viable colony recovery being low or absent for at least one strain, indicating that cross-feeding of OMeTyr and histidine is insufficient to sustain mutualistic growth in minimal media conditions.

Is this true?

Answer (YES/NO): NO